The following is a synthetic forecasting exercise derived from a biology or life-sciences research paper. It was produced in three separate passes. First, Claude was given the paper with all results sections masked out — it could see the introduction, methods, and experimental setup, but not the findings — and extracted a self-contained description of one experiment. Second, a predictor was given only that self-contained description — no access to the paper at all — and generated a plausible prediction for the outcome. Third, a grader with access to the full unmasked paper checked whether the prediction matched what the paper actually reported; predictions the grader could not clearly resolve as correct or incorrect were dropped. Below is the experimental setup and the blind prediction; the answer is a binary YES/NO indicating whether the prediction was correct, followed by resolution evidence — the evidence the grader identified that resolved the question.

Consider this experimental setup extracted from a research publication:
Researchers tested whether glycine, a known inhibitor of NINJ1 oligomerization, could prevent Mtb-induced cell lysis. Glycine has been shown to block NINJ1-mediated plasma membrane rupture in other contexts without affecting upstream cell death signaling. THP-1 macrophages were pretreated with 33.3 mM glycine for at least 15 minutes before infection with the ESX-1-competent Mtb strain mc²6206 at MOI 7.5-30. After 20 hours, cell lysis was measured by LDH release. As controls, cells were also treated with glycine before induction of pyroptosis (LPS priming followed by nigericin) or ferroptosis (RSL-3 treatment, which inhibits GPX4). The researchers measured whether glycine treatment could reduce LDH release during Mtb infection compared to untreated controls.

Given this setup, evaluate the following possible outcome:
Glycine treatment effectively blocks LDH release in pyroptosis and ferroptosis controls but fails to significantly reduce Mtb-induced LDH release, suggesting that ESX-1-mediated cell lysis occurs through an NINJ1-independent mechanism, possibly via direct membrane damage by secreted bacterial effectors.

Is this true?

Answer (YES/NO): NO